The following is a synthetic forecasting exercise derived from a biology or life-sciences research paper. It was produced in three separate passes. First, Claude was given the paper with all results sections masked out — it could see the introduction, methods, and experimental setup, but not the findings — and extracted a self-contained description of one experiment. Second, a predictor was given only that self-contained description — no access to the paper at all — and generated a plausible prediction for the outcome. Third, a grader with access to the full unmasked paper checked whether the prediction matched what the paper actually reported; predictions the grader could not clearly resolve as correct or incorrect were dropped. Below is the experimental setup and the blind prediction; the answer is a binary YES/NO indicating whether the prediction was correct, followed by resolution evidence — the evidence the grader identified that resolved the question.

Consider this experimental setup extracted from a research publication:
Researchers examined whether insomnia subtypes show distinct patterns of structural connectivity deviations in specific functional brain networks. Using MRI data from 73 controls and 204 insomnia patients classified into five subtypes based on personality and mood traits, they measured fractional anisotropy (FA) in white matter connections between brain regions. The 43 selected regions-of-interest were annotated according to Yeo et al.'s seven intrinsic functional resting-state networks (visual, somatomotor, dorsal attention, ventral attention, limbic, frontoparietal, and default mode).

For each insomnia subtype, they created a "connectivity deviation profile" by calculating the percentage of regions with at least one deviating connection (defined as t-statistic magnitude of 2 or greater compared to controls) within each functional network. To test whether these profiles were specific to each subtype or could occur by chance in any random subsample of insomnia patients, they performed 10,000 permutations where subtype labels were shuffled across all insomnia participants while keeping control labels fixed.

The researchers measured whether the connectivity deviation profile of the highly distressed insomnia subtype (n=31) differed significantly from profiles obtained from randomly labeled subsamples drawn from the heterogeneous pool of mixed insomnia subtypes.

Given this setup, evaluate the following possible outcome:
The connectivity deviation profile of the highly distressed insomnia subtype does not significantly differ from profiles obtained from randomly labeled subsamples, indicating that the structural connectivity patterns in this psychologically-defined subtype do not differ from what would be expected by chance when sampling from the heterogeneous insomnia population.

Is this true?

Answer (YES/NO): NO